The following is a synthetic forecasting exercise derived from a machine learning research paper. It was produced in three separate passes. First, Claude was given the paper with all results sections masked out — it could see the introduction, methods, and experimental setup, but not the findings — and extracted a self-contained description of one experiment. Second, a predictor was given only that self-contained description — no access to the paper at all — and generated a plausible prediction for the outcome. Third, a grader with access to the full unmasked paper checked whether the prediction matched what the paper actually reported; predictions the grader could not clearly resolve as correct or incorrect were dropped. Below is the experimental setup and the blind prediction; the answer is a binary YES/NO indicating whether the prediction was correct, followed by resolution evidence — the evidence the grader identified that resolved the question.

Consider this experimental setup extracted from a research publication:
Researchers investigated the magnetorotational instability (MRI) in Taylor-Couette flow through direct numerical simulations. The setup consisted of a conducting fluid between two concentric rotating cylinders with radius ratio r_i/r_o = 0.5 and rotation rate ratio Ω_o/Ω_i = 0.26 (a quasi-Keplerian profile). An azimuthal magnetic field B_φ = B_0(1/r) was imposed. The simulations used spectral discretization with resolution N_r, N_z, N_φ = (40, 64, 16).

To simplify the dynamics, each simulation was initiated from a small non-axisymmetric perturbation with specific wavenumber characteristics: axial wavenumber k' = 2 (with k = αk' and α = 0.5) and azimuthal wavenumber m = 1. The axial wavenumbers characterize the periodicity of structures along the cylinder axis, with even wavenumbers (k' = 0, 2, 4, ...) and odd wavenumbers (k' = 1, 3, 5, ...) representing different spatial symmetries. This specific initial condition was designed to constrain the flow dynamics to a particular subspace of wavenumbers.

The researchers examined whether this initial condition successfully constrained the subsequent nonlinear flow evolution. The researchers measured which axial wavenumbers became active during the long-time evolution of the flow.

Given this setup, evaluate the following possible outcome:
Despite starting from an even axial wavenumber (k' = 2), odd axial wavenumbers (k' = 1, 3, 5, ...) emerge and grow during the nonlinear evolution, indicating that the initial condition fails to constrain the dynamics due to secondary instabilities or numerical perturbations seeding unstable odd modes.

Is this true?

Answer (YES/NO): NO